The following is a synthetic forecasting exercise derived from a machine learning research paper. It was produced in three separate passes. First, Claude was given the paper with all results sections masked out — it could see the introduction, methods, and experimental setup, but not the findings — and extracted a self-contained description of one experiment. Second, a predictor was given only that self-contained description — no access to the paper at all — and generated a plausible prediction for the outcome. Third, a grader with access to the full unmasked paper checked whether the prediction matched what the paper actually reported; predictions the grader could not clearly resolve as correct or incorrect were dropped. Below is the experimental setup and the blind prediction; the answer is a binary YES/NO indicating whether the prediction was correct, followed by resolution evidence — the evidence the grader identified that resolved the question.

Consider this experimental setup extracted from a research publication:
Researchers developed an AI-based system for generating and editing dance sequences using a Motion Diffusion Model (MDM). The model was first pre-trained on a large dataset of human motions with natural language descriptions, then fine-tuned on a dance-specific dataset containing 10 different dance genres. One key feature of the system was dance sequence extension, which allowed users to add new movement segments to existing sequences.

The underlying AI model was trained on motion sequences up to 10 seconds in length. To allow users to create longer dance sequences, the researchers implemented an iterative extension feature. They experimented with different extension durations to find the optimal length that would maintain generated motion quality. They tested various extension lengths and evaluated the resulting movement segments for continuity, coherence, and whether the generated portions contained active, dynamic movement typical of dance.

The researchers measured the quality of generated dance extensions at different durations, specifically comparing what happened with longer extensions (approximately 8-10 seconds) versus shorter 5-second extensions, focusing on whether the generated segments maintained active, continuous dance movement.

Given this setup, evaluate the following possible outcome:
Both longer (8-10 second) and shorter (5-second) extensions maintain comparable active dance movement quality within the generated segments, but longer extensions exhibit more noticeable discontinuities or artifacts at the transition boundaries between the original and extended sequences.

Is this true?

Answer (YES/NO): NO